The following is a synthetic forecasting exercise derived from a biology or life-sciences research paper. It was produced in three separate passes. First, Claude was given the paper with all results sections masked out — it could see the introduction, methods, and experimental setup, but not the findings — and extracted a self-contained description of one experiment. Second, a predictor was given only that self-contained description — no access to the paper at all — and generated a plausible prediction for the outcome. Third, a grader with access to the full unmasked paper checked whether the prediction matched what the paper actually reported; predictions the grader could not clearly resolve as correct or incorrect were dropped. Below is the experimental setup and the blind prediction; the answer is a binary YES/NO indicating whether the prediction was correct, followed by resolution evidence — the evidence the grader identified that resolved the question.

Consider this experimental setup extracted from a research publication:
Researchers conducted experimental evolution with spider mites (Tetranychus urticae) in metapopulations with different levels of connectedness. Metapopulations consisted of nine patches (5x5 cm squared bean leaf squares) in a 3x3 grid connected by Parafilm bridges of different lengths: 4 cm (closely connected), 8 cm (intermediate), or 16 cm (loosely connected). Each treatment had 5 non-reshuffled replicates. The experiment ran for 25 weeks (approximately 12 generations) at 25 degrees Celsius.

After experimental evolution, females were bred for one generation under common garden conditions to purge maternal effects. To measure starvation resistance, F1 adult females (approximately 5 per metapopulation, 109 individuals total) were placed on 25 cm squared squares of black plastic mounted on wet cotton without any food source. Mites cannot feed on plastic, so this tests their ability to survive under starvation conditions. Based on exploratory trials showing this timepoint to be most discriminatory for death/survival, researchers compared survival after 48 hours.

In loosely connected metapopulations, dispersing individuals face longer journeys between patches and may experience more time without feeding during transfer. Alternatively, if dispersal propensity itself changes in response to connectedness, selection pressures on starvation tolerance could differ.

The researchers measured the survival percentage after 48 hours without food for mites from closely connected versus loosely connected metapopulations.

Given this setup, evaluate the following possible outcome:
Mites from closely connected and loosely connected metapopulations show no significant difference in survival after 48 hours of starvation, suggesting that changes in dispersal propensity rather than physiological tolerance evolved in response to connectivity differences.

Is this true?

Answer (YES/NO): NO